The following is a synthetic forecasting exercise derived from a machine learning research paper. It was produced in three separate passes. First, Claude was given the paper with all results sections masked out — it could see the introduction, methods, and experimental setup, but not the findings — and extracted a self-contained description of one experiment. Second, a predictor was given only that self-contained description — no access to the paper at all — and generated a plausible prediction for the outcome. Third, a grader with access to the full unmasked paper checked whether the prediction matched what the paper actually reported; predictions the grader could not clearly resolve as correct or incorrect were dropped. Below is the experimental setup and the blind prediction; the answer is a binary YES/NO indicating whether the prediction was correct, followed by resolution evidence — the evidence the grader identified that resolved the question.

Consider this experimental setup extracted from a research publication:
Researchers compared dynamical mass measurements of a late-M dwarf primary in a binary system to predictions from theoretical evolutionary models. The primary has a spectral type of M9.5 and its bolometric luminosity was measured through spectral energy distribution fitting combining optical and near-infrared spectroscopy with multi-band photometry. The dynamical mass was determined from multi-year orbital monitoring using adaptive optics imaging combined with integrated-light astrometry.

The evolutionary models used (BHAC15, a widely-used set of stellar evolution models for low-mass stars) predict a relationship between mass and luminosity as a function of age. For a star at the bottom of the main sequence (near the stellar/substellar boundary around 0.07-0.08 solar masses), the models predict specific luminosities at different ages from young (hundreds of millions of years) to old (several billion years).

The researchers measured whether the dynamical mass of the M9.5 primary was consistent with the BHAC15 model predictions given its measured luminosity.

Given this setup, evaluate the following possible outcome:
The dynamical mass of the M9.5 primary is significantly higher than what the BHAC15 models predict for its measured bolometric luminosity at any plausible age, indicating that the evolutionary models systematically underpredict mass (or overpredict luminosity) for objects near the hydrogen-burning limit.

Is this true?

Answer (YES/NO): NO